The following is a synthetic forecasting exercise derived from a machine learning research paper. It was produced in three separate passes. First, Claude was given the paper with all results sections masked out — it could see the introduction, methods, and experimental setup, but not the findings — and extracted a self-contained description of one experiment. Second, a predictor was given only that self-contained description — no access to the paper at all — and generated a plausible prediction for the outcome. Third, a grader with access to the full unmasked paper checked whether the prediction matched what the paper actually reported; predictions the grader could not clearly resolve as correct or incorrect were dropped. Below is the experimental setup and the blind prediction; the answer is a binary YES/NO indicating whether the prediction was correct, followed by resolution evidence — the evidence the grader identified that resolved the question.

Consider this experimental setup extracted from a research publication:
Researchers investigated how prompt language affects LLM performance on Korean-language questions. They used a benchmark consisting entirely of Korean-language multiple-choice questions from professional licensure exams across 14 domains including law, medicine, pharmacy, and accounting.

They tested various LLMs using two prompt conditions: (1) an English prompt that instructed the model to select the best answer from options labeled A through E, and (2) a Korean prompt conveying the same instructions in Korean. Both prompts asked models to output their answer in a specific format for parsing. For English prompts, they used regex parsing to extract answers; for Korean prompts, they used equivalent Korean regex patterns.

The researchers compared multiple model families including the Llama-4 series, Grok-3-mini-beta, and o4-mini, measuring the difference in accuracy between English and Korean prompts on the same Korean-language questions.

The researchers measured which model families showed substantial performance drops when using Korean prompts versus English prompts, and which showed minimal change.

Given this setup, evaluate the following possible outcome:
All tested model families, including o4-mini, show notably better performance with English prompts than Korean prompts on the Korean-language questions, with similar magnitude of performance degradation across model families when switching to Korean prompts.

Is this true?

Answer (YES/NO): NO